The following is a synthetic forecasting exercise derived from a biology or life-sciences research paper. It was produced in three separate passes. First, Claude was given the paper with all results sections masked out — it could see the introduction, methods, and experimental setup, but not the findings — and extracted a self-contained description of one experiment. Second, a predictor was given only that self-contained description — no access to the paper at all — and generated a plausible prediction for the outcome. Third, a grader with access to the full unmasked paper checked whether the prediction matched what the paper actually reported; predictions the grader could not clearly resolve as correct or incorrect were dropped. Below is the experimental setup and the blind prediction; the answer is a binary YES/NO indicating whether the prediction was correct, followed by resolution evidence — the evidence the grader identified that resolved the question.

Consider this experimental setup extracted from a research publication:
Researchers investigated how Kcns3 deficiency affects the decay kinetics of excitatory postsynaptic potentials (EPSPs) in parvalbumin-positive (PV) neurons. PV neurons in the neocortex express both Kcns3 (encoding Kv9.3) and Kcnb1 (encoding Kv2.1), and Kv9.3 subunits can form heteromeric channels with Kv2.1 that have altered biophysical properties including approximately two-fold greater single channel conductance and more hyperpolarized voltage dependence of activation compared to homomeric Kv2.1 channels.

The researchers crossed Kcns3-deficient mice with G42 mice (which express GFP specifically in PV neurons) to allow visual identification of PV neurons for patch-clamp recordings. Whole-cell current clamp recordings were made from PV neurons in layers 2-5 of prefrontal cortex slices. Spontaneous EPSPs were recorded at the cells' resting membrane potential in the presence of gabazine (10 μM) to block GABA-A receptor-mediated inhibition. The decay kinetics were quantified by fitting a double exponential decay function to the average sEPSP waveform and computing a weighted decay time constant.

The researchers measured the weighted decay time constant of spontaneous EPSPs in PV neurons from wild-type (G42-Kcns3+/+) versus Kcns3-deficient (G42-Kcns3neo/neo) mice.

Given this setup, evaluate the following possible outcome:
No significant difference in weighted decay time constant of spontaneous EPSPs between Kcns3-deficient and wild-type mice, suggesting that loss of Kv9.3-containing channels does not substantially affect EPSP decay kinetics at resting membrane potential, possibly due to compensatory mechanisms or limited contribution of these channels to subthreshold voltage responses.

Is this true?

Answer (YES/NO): YES